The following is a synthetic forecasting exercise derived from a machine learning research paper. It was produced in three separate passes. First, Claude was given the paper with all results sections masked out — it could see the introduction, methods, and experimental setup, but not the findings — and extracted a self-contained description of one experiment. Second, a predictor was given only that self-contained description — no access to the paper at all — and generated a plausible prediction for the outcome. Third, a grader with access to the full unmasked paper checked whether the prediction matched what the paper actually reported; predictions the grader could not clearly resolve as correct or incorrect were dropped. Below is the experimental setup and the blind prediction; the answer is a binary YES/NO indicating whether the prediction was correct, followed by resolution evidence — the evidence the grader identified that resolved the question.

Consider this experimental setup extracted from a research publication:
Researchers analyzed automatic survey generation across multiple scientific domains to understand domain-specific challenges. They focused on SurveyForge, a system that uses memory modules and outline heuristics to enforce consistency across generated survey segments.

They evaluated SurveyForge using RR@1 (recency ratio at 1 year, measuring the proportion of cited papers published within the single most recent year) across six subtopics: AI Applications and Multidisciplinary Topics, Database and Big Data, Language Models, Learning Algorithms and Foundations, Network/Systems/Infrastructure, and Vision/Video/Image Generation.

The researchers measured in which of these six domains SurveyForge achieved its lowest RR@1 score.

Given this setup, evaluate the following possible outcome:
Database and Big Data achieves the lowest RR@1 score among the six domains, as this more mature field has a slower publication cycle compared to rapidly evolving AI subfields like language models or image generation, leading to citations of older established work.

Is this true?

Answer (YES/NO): NO